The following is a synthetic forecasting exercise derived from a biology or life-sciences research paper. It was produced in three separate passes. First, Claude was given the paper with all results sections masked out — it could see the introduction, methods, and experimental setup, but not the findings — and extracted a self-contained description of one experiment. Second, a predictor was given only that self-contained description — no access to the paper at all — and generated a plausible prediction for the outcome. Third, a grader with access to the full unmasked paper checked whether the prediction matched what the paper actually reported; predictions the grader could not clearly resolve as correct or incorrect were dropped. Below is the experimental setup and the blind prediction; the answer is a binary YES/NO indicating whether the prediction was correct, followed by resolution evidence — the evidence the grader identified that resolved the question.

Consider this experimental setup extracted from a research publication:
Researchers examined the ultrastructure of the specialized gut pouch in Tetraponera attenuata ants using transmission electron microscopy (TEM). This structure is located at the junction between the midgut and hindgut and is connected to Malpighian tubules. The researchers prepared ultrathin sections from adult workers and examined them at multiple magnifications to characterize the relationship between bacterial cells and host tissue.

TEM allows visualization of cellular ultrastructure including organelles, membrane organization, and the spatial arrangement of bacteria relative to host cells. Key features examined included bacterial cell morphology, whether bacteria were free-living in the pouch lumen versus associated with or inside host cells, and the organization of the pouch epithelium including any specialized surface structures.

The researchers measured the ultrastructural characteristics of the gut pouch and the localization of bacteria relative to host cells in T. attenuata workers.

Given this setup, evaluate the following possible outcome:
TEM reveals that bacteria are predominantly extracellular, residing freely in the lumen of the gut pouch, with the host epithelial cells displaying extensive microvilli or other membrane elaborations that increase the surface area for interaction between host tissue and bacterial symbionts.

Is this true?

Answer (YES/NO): YES